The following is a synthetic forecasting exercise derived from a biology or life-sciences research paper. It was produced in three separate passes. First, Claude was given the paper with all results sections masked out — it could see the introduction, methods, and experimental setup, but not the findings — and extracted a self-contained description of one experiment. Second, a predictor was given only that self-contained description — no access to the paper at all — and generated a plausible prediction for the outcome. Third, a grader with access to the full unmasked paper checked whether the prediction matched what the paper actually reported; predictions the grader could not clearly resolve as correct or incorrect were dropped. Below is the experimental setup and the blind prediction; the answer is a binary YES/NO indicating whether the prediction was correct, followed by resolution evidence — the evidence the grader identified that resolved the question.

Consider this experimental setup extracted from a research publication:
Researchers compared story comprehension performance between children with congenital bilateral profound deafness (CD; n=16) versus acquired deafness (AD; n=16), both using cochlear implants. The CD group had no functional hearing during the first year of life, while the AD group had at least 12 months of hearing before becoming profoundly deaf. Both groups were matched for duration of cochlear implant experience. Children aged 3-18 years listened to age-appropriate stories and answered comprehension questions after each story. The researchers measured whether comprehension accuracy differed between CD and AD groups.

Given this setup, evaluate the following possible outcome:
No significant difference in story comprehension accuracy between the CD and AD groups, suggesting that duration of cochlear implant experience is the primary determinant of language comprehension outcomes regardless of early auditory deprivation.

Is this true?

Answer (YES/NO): YES